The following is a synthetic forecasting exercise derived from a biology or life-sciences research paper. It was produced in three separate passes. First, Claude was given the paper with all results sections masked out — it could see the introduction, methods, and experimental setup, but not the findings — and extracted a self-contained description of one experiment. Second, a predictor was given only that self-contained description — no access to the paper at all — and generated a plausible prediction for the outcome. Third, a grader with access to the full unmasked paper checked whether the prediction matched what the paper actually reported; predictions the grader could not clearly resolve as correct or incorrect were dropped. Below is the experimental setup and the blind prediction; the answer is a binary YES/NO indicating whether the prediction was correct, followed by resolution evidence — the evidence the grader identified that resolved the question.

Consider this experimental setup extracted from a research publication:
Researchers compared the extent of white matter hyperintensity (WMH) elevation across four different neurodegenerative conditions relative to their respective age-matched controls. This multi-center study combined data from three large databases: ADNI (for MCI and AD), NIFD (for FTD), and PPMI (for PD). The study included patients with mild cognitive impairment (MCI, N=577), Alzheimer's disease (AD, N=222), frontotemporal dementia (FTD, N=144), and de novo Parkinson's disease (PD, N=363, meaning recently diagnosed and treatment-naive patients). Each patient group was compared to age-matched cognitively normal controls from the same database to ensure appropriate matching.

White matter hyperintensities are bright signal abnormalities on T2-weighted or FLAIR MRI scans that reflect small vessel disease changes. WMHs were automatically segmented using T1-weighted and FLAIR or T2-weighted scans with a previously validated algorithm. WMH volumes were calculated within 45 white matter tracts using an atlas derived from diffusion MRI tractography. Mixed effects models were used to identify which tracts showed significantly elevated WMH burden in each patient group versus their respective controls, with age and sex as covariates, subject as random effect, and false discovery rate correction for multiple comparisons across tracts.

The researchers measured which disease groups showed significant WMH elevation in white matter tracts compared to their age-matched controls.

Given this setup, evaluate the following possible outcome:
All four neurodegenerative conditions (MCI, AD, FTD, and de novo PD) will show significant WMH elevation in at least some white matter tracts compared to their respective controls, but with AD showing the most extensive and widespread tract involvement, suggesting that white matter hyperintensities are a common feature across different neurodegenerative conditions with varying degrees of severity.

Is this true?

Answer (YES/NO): NO